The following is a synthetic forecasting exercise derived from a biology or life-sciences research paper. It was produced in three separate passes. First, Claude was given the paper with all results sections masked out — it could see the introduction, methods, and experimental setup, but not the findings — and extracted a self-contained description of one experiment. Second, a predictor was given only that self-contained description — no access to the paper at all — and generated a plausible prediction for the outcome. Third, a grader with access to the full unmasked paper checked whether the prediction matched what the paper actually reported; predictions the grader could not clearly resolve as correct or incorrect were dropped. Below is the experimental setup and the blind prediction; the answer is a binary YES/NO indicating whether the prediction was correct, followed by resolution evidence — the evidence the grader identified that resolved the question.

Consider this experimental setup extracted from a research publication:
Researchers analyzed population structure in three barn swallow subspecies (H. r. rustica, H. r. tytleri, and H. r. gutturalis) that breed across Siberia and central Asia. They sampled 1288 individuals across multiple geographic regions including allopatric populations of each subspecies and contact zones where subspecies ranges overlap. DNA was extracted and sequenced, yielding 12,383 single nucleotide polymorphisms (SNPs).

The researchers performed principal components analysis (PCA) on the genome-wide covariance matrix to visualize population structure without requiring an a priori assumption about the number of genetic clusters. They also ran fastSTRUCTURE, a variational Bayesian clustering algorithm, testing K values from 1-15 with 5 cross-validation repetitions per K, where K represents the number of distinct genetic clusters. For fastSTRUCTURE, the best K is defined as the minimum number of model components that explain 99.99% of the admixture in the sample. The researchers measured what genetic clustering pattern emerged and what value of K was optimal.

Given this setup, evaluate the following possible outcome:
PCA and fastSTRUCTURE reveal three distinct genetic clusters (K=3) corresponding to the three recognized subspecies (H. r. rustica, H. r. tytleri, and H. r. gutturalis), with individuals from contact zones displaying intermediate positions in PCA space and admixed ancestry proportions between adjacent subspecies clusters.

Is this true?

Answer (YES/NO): YES